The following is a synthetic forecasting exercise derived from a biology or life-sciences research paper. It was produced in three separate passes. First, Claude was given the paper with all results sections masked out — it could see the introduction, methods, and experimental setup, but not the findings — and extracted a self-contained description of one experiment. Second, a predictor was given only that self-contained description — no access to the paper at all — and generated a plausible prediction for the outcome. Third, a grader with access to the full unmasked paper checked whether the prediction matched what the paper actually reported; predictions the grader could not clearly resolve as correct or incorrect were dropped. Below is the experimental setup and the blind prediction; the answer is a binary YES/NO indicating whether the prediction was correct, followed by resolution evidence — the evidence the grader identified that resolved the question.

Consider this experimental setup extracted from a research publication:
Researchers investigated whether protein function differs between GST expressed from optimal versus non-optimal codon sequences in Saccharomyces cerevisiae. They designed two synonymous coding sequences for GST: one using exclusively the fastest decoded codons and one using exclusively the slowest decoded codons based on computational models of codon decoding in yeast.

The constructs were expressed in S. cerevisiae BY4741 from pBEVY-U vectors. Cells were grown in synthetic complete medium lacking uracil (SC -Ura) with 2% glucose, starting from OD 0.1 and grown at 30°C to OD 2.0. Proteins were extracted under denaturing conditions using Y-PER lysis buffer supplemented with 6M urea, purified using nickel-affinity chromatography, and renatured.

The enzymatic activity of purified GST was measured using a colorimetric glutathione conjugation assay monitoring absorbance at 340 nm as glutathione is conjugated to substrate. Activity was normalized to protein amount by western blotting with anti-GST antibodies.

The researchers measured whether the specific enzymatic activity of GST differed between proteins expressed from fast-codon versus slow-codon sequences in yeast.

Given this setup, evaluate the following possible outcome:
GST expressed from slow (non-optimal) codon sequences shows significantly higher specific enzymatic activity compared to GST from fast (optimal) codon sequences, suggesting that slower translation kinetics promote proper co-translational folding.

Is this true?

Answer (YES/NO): NO